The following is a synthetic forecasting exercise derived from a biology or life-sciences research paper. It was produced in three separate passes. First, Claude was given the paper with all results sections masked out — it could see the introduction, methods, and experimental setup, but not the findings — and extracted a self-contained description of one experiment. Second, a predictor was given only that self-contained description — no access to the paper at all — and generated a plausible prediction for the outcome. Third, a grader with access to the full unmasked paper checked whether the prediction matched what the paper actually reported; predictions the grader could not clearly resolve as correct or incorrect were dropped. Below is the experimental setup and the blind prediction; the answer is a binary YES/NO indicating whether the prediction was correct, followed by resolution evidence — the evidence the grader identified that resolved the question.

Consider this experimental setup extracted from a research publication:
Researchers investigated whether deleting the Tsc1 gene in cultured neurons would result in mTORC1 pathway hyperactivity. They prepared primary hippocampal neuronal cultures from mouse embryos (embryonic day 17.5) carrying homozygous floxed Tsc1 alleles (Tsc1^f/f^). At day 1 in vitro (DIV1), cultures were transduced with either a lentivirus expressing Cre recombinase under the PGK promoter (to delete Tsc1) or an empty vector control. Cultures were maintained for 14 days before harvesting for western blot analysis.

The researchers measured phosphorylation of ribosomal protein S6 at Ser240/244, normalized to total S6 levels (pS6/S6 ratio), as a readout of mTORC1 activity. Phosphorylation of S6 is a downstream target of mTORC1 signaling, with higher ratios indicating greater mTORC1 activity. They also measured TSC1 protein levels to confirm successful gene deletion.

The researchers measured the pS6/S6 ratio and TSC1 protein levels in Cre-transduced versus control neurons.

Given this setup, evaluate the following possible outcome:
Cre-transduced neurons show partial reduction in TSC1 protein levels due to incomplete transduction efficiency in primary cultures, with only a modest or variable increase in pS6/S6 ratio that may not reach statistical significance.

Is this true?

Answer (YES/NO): NO